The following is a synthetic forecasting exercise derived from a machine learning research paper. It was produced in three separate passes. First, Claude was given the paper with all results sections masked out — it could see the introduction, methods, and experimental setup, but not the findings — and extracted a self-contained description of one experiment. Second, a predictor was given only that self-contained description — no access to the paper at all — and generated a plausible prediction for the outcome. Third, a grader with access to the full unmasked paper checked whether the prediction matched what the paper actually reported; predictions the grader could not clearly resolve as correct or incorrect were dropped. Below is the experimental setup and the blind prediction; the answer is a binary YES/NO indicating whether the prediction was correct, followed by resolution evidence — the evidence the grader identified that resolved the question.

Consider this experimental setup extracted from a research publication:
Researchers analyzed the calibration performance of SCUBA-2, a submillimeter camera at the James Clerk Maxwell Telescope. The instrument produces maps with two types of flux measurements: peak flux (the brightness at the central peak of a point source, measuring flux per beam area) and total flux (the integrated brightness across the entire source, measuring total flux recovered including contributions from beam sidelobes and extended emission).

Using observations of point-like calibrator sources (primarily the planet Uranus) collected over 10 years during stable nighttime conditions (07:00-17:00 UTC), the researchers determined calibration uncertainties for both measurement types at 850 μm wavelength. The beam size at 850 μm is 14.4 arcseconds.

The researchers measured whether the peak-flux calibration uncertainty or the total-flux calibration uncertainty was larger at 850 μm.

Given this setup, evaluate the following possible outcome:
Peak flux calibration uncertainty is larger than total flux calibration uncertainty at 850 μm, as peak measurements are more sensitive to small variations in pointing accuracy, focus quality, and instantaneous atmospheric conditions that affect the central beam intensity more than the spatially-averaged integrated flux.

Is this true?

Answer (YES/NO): YES